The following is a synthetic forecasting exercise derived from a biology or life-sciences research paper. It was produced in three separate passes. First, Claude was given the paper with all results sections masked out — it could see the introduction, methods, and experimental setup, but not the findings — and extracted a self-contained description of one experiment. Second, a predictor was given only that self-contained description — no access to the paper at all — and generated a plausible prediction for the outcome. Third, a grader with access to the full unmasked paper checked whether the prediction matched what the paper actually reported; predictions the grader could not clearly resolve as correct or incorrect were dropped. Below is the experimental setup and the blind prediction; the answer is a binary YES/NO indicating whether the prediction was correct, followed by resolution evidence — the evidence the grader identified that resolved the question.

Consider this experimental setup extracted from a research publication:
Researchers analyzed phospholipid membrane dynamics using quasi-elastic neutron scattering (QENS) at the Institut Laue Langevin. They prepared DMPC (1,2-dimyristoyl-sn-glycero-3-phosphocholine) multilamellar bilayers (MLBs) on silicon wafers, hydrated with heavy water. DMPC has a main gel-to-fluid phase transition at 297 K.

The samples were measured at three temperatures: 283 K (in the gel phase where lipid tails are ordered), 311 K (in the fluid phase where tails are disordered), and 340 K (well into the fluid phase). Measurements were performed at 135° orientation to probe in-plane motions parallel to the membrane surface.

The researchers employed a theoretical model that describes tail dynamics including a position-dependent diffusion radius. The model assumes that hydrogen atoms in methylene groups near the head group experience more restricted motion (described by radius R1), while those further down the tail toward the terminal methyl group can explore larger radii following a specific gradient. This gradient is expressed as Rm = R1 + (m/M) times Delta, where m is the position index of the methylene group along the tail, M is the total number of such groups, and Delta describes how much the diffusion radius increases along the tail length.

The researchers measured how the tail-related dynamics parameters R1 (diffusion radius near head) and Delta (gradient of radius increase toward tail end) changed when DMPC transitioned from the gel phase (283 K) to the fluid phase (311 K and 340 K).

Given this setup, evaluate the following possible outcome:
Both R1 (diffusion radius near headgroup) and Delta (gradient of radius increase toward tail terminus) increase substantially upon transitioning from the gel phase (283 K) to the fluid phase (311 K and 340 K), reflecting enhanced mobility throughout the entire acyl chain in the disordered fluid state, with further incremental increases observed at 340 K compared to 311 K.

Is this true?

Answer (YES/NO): NO